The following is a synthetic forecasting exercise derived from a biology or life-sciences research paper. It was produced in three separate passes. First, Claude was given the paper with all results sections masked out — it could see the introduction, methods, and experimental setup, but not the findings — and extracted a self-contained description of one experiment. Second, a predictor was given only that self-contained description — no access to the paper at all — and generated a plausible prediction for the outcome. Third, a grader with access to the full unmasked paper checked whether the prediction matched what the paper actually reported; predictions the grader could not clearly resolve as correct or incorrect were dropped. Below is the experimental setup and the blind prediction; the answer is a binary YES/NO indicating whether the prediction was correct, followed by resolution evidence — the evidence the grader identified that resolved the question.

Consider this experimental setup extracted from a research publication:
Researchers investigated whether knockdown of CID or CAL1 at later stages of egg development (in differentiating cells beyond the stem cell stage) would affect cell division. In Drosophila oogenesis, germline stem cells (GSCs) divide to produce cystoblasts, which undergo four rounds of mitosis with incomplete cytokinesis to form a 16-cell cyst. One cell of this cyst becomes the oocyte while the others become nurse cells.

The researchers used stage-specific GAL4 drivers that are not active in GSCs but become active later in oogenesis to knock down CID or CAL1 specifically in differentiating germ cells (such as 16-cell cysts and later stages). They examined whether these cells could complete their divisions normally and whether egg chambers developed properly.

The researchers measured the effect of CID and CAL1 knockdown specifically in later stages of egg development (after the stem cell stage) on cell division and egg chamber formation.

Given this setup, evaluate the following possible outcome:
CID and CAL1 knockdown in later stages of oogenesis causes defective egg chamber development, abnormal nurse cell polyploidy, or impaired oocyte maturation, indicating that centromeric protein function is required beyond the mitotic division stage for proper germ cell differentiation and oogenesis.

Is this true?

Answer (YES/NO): NO